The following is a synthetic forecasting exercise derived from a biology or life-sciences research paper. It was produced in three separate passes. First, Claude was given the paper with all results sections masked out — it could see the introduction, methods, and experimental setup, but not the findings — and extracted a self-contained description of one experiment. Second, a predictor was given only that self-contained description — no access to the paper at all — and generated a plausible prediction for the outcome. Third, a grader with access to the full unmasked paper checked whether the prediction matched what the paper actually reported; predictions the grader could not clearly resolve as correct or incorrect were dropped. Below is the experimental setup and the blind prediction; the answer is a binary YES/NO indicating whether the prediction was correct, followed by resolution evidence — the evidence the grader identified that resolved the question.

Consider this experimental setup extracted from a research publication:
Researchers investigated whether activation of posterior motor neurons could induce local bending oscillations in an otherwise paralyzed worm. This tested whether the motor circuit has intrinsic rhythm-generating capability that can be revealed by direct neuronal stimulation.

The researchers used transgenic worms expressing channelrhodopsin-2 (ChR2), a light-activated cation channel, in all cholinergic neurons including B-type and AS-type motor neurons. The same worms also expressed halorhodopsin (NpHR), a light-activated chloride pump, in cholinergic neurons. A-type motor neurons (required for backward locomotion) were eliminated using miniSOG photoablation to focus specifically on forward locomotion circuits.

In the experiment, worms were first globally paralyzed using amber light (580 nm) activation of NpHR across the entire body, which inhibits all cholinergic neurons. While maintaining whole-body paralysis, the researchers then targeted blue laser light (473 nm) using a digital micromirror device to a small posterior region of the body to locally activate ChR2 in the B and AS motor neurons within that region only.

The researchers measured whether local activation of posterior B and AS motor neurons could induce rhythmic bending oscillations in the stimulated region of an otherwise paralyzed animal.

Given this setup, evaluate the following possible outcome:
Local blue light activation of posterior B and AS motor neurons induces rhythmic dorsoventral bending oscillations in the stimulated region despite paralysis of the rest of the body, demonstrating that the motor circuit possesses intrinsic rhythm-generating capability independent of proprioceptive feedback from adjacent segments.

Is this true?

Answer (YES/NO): YES